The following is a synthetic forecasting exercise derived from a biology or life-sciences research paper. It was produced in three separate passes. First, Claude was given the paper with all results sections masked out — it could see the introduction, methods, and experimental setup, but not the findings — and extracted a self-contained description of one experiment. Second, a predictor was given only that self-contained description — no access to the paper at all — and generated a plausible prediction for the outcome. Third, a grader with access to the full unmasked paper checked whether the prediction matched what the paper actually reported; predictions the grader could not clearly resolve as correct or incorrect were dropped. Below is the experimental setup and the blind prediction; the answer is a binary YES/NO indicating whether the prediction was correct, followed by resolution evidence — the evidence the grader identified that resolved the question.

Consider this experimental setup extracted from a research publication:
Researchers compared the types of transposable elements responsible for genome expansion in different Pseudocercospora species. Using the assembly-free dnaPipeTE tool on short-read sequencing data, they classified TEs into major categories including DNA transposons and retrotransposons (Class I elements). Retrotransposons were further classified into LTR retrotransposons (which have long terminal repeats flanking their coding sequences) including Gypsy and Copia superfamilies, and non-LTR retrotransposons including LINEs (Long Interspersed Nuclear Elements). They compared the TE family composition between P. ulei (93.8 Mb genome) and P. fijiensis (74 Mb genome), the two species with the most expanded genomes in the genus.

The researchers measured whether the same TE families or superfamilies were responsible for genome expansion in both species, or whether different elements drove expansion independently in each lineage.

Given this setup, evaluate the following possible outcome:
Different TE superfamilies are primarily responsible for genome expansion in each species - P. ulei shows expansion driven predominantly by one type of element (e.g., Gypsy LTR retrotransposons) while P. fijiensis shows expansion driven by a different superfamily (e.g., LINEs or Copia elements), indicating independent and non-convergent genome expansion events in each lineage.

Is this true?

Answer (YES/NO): NO